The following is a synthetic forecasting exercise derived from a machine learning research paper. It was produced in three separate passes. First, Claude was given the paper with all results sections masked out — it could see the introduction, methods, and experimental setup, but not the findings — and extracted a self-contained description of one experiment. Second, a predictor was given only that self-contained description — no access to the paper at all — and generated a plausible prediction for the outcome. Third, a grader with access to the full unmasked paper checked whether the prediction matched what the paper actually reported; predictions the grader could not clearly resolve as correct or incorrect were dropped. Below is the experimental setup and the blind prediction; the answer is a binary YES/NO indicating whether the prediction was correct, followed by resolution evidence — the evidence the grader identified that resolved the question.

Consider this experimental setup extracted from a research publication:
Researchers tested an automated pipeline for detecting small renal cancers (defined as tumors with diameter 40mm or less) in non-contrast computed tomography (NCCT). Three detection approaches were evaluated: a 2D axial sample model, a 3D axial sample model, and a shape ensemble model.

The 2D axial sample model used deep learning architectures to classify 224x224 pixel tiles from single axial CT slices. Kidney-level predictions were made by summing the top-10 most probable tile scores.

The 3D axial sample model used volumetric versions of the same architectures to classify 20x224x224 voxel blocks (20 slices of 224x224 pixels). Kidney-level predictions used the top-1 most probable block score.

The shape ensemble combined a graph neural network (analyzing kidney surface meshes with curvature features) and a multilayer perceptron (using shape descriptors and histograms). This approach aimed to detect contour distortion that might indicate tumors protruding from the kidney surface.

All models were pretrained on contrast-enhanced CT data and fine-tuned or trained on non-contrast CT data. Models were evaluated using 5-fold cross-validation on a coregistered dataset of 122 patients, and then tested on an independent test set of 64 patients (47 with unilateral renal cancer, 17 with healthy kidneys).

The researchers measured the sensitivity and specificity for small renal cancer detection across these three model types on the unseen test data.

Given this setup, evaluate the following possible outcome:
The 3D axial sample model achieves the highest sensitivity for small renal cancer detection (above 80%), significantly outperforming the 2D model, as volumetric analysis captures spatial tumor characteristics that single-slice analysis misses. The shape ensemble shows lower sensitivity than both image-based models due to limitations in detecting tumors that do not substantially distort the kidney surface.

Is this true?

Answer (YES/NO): NO